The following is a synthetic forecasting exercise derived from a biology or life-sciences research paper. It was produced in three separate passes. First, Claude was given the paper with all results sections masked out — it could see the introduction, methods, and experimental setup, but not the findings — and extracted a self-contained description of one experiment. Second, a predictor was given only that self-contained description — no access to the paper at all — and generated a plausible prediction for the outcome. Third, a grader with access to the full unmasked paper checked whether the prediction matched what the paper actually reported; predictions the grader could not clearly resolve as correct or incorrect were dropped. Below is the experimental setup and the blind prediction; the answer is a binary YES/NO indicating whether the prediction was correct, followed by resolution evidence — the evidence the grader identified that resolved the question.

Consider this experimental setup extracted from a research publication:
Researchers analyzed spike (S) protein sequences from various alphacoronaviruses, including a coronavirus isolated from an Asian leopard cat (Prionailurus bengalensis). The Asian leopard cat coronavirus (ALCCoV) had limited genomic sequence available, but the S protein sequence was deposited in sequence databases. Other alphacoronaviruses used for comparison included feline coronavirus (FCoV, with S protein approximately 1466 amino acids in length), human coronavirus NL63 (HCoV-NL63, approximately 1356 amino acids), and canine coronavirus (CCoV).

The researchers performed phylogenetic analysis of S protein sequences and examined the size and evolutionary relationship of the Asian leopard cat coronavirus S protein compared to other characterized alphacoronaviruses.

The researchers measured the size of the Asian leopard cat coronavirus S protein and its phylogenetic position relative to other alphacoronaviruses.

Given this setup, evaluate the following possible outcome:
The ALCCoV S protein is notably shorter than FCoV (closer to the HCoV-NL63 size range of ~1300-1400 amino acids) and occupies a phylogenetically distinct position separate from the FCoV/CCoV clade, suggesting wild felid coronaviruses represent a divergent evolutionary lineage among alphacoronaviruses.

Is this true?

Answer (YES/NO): NO